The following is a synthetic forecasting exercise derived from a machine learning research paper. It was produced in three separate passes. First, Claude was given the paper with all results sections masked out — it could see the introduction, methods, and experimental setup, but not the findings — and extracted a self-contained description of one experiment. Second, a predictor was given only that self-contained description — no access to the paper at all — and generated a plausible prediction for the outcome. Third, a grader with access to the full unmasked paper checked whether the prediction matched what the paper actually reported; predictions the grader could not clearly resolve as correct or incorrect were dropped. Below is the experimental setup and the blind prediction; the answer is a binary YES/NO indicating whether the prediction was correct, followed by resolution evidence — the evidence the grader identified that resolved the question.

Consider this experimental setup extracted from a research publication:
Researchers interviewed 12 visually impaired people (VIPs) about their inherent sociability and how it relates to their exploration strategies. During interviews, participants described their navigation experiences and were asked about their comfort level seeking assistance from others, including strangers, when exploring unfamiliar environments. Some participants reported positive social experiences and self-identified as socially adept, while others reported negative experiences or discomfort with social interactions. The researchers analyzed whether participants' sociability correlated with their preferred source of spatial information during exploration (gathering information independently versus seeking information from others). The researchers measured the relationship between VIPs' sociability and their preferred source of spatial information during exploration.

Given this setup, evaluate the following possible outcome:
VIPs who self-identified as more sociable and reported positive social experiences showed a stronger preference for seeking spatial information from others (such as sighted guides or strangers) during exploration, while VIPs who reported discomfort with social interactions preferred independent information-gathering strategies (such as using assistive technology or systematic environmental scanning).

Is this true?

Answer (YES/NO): YES